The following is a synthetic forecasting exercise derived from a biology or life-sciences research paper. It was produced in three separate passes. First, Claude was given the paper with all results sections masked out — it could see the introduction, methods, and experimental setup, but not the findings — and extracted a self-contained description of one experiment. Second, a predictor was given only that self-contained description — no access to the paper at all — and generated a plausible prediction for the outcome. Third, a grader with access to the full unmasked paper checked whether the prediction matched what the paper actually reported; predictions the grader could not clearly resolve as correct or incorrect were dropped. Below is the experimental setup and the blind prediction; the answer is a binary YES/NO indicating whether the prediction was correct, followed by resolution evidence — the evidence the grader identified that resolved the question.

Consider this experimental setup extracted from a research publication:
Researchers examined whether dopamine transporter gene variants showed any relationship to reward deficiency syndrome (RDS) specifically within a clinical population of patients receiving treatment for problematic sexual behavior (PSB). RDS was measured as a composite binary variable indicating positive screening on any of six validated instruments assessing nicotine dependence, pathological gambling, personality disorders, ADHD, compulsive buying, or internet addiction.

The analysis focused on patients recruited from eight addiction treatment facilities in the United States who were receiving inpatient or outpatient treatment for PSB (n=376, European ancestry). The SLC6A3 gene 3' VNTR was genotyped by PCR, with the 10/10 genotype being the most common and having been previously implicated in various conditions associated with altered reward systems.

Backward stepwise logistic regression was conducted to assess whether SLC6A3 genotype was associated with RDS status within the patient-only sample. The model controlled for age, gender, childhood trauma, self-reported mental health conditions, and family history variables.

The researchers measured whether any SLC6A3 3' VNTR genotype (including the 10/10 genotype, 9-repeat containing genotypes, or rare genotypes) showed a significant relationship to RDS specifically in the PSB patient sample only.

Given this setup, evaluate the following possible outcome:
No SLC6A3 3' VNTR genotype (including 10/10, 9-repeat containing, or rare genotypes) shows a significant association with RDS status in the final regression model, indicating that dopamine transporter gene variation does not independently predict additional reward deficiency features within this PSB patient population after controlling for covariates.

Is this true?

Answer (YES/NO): YES